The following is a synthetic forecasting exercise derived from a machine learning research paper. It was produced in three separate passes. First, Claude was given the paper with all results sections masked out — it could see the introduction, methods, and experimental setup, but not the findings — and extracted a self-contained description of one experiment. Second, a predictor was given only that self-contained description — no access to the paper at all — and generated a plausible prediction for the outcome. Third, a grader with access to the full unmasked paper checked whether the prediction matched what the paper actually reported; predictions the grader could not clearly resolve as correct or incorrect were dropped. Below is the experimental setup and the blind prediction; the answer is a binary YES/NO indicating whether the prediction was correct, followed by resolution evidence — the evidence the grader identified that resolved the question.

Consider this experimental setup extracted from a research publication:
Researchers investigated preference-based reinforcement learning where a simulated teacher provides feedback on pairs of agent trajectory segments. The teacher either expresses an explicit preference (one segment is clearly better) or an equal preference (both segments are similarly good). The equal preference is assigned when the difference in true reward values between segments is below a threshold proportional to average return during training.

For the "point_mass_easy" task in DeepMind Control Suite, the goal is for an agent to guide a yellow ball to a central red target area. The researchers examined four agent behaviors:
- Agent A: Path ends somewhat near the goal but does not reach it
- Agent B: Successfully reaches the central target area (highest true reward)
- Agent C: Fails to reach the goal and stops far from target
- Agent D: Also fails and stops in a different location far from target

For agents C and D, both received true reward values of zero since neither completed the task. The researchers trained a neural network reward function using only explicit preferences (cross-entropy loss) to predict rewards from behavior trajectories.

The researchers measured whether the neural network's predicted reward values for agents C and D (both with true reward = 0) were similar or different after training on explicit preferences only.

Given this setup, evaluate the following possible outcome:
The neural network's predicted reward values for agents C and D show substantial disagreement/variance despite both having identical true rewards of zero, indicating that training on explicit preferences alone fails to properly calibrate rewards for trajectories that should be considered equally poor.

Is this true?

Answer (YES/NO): YES